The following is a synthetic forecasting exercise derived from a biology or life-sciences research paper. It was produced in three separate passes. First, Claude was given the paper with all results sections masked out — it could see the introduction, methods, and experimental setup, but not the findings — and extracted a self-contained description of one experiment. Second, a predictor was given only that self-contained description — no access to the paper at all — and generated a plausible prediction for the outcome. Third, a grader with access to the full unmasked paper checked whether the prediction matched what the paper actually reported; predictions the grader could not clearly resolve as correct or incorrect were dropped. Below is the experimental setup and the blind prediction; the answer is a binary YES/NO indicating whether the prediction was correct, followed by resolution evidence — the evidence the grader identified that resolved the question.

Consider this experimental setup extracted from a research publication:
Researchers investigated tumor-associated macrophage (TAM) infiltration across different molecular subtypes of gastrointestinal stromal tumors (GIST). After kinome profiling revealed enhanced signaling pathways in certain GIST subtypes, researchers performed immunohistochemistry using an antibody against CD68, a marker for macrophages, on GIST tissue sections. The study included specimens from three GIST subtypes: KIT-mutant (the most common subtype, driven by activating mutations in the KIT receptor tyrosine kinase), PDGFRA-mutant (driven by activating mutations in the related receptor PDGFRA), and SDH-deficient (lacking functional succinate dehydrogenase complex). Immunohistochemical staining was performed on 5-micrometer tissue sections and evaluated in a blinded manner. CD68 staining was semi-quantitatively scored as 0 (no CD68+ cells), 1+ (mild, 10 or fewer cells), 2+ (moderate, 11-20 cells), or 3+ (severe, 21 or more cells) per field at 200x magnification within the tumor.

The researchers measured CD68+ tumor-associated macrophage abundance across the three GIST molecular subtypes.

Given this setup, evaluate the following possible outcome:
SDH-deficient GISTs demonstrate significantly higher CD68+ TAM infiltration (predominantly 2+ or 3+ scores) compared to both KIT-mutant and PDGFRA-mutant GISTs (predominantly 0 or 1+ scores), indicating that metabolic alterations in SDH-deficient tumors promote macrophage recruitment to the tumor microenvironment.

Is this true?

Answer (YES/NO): NO